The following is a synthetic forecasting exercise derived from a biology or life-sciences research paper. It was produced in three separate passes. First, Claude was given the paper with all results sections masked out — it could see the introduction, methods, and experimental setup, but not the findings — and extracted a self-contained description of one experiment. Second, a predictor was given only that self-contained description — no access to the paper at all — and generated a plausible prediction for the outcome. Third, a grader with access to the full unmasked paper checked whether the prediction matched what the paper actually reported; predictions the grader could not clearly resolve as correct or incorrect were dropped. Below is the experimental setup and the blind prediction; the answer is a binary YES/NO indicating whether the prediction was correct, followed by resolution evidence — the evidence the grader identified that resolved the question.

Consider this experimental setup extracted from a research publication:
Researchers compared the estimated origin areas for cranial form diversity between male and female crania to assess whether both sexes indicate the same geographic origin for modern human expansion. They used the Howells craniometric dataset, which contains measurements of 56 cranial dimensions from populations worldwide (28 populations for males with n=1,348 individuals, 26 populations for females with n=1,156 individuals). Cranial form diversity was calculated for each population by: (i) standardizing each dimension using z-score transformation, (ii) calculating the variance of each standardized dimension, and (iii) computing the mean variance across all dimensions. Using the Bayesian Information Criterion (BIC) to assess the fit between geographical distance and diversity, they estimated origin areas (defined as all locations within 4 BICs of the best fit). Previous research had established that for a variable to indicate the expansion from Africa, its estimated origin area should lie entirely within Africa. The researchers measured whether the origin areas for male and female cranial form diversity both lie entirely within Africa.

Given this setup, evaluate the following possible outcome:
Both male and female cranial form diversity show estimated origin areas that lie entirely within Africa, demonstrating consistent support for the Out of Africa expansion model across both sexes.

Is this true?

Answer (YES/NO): YES